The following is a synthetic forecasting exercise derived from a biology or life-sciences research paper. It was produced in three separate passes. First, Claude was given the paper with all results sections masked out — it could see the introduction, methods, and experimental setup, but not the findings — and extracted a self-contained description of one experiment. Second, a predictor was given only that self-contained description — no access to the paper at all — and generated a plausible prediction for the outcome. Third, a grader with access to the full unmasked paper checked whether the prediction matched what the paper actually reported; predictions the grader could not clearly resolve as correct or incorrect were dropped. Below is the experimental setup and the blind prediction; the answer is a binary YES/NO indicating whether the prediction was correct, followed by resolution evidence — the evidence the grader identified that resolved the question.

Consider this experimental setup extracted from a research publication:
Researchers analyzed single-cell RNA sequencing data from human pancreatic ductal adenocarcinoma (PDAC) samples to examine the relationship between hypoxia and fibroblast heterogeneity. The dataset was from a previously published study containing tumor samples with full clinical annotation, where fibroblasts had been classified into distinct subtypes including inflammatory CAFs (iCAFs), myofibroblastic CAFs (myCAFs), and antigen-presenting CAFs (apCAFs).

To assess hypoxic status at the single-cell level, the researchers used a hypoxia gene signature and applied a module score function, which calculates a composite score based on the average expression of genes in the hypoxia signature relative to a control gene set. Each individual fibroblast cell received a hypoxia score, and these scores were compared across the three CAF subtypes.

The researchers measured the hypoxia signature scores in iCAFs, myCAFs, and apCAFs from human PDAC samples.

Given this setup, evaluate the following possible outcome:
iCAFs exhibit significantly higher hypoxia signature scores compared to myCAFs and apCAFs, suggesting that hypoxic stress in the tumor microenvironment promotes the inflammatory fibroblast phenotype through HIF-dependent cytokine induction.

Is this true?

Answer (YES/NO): NO